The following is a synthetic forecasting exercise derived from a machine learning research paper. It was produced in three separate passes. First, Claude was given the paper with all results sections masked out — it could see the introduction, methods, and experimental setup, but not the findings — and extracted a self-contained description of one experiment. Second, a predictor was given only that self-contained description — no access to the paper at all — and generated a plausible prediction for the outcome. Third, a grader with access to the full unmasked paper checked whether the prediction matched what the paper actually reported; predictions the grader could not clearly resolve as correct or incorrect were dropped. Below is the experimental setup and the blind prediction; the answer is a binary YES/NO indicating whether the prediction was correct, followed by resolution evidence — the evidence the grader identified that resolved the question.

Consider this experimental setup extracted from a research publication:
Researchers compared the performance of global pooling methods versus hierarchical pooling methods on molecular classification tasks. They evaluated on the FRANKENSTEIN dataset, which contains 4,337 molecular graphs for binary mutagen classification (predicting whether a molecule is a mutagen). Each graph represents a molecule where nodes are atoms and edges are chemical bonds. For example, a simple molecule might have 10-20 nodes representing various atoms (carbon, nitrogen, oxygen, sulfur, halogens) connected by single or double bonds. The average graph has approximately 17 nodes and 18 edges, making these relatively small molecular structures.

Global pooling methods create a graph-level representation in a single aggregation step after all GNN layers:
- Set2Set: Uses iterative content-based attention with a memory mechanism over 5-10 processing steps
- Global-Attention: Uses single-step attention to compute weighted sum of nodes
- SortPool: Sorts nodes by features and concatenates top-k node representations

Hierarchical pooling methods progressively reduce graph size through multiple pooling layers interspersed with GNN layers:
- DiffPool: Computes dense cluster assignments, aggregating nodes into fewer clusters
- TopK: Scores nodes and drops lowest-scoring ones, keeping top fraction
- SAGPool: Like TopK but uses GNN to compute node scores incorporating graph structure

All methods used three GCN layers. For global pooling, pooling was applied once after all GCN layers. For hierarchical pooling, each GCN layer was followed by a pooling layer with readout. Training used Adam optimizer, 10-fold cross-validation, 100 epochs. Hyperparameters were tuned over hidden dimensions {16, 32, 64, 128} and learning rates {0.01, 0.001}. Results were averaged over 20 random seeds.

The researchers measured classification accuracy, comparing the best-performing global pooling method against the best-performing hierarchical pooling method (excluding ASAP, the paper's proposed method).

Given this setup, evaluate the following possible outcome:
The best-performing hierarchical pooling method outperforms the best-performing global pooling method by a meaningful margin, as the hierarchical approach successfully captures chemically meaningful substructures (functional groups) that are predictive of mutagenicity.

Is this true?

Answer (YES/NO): NO